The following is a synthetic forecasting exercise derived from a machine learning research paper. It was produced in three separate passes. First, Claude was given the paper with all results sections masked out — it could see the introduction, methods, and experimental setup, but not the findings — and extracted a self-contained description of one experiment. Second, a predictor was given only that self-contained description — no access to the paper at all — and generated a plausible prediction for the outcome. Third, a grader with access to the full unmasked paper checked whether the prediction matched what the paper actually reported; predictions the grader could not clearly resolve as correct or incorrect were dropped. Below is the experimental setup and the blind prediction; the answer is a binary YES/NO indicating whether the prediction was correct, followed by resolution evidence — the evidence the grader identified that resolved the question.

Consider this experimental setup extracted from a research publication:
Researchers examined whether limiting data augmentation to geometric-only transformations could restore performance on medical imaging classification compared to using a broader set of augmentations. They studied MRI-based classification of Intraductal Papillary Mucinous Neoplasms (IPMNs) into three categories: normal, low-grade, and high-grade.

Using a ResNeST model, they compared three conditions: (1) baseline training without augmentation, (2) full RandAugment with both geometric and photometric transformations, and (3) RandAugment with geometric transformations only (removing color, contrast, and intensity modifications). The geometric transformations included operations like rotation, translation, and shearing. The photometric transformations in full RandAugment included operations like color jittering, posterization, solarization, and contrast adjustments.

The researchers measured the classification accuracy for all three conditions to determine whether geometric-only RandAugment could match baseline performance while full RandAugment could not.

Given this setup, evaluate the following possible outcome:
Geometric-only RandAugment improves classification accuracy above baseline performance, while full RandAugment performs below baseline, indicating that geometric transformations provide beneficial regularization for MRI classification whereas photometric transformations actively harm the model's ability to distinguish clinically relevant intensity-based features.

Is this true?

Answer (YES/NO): NO